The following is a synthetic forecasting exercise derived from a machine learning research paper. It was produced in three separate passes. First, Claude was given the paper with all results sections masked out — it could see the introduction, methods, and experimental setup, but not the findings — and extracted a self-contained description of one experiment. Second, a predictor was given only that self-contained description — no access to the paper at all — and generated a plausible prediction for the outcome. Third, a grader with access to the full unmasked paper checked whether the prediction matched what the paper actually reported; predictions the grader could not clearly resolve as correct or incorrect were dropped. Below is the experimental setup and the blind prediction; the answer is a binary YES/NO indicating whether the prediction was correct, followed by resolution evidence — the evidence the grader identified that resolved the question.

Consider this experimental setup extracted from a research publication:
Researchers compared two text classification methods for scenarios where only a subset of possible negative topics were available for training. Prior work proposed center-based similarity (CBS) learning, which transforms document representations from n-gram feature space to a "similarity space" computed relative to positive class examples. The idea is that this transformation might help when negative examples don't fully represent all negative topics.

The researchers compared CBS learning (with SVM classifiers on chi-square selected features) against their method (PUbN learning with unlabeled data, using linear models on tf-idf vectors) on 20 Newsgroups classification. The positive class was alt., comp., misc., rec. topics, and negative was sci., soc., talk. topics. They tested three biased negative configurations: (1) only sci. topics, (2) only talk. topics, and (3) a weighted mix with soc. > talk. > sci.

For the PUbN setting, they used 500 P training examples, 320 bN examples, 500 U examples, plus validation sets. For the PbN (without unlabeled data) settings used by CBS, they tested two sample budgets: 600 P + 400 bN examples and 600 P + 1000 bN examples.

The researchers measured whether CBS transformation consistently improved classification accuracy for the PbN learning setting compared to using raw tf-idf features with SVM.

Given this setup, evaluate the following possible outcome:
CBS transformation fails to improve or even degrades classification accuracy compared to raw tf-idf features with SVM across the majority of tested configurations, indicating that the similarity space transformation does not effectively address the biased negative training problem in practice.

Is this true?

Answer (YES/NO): NO